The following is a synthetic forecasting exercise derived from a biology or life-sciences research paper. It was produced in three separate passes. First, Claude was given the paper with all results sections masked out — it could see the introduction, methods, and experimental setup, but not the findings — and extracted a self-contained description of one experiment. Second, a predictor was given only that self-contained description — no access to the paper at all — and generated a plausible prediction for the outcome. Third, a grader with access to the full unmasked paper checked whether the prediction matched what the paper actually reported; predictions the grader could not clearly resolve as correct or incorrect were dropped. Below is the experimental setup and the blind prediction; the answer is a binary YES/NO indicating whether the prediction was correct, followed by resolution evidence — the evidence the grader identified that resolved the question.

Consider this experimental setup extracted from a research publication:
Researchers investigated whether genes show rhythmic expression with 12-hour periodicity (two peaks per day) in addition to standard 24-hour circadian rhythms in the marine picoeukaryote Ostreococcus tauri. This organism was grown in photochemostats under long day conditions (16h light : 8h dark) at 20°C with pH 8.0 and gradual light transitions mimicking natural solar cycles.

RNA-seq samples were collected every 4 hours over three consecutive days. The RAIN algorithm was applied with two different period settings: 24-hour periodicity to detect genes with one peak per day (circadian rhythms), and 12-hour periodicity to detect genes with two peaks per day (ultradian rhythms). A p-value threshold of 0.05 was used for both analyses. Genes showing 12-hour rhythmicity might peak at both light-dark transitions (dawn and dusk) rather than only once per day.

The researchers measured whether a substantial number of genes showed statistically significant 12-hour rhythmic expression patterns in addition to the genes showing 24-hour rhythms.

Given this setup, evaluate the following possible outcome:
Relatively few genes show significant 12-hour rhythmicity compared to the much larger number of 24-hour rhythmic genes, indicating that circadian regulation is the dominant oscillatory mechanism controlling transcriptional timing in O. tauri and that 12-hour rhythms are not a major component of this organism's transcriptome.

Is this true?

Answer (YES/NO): YES